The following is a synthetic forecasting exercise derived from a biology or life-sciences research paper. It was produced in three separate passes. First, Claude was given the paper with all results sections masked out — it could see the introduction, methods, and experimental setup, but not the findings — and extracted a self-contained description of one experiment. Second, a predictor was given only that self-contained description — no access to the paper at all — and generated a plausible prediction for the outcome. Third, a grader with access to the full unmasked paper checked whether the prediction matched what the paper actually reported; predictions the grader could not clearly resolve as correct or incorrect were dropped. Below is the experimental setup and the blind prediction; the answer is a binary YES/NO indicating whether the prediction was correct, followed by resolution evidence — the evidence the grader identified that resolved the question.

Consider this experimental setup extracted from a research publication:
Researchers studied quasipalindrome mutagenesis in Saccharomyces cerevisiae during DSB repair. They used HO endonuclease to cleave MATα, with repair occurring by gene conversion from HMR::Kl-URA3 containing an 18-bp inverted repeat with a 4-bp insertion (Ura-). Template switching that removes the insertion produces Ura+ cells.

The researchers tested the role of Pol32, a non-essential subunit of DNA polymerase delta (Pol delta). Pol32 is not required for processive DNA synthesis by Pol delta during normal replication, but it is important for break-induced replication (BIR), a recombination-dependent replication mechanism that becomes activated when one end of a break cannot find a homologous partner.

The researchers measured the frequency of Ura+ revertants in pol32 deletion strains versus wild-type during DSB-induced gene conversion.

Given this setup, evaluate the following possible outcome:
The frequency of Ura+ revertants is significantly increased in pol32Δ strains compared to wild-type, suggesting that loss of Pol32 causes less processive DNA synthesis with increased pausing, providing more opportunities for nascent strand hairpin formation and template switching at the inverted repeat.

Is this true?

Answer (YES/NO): NO